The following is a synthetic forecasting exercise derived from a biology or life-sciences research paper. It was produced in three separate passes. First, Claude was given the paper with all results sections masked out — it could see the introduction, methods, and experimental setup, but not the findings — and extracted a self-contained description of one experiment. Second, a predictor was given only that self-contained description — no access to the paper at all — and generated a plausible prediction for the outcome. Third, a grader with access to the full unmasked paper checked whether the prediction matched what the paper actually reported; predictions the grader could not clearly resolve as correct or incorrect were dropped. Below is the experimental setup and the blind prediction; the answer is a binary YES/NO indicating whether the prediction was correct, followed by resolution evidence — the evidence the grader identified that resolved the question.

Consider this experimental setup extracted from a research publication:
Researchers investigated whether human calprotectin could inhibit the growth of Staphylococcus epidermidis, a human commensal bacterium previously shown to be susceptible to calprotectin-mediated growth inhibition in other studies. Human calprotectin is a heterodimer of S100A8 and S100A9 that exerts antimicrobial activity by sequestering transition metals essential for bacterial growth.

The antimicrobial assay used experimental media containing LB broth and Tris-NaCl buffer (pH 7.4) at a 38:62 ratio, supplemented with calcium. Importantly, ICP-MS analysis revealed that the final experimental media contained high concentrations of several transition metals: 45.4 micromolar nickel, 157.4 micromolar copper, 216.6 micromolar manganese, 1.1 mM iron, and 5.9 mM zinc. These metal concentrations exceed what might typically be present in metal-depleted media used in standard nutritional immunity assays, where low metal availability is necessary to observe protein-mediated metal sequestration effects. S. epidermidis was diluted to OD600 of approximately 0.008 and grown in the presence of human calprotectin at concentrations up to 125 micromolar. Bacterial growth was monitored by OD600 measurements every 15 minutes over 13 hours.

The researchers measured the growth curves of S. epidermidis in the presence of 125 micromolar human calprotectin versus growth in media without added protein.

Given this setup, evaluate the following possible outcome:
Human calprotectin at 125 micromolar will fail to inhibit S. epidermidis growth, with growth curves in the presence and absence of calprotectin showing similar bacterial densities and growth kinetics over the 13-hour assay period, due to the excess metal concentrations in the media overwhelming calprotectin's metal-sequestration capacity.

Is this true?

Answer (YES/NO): NO